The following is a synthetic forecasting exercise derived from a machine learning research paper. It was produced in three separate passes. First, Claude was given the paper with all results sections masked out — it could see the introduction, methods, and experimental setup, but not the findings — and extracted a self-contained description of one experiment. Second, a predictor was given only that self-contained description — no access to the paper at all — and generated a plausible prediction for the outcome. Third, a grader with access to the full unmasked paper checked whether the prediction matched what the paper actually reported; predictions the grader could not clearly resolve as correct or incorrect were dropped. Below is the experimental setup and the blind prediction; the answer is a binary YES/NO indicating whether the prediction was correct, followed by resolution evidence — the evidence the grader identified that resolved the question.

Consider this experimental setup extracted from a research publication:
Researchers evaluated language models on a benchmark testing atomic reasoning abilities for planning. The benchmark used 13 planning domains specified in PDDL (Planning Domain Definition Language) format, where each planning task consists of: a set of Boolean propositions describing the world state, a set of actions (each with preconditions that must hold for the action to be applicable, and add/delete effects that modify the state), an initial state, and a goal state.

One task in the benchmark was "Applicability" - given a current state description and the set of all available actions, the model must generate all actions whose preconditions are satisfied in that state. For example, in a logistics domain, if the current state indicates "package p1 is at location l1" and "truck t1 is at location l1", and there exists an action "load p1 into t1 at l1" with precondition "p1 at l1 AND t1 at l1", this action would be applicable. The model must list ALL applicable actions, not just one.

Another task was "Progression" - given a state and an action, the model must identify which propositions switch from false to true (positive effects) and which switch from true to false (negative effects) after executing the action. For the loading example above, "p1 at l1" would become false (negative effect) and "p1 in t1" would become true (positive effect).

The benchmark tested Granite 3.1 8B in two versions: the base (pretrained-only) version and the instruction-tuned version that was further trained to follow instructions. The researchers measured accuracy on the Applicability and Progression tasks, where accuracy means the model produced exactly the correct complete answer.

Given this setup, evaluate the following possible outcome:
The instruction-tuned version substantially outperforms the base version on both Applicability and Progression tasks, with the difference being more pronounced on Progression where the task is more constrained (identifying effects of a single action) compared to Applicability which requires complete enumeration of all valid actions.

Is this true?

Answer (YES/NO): NO